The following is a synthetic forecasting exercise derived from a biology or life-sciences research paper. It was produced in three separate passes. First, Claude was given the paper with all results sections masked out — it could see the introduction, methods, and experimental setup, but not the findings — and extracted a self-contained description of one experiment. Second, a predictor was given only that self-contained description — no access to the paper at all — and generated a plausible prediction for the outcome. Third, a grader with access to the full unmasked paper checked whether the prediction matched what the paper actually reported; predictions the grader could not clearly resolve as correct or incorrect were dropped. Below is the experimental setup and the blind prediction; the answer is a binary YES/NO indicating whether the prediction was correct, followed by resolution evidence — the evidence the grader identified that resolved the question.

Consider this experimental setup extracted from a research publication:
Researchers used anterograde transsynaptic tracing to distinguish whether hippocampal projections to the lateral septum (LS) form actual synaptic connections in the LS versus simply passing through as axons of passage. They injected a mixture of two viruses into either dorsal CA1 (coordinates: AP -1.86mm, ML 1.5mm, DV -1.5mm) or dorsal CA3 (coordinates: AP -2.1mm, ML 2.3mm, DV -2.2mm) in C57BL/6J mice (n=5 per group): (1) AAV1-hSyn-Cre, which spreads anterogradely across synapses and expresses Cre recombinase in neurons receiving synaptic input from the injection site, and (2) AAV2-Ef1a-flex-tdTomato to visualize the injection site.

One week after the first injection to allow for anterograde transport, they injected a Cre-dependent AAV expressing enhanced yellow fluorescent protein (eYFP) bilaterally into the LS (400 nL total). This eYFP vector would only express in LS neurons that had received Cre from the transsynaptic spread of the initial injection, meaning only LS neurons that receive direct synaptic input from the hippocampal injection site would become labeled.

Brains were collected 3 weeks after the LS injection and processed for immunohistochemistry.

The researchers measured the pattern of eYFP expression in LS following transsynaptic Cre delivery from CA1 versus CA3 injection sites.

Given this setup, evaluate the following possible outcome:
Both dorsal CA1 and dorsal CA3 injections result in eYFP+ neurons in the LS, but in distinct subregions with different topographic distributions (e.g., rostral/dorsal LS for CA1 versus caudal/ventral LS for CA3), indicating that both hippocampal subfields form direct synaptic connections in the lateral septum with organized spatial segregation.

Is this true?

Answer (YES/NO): NO